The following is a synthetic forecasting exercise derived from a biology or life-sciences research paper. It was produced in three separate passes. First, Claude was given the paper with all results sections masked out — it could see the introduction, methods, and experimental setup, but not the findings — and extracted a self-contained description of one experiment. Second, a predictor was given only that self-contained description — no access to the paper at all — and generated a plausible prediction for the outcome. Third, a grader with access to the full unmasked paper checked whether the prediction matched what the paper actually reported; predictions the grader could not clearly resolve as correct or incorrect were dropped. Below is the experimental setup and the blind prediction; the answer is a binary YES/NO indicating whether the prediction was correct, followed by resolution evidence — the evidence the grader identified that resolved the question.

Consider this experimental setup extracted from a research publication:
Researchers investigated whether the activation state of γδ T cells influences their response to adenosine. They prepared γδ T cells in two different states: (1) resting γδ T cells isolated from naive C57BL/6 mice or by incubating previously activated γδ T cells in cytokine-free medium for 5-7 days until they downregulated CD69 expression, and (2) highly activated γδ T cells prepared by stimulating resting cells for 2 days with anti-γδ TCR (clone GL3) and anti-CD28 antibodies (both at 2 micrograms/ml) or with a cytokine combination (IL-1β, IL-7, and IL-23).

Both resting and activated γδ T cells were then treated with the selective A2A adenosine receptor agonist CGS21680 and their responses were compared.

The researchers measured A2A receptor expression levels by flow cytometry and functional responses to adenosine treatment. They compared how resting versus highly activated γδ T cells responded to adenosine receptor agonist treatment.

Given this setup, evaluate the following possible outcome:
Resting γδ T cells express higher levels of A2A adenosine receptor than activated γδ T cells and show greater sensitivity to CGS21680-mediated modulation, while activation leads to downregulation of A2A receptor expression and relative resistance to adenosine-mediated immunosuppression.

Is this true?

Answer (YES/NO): NO